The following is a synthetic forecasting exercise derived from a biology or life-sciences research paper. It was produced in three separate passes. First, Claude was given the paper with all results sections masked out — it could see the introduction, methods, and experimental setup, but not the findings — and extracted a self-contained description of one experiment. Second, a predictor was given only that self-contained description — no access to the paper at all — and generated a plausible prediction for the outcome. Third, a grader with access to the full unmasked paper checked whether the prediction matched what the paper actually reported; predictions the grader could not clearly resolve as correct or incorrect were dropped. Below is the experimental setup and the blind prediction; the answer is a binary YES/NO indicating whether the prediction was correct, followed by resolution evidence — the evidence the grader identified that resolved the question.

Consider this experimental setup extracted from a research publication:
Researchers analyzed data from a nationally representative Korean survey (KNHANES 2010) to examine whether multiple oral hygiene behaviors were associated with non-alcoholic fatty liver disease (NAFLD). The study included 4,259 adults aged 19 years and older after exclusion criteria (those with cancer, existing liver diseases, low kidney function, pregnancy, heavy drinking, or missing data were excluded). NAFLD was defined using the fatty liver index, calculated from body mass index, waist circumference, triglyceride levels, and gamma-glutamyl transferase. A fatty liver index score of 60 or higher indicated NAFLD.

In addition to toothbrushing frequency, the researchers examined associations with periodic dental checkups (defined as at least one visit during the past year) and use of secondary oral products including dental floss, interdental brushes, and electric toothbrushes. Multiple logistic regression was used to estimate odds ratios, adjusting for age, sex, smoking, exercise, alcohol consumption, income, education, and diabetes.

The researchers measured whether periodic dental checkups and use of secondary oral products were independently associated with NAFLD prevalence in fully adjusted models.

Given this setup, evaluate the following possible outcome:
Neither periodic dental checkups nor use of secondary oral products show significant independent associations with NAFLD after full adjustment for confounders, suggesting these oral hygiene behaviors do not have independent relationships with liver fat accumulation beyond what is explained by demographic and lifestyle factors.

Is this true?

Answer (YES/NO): NO